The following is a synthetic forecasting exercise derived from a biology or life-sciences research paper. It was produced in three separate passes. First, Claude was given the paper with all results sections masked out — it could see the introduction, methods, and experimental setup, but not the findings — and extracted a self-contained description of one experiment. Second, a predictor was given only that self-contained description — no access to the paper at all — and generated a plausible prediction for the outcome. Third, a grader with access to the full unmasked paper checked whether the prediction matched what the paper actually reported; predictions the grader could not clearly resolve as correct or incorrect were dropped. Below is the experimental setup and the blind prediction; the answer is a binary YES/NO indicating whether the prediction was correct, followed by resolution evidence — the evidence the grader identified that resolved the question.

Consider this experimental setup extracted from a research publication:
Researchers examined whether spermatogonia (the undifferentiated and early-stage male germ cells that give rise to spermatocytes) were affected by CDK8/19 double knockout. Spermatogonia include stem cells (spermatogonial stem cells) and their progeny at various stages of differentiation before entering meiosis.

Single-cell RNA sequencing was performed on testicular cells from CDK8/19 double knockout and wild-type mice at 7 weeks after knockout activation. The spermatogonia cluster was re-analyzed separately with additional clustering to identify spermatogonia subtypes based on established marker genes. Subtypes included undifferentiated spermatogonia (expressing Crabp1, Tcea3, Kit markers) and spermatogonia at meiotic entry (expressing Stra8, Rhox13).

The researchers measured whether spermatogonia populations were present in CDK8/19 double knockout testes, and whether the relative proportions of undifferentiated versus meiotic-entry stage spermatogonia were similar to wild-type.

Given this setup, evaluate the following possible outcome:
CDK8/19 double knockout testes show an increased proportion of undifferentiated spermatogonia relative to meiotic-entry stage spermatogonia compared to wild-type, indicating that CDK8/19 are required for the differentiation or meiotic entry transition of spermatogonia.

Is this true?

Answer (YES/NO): NO